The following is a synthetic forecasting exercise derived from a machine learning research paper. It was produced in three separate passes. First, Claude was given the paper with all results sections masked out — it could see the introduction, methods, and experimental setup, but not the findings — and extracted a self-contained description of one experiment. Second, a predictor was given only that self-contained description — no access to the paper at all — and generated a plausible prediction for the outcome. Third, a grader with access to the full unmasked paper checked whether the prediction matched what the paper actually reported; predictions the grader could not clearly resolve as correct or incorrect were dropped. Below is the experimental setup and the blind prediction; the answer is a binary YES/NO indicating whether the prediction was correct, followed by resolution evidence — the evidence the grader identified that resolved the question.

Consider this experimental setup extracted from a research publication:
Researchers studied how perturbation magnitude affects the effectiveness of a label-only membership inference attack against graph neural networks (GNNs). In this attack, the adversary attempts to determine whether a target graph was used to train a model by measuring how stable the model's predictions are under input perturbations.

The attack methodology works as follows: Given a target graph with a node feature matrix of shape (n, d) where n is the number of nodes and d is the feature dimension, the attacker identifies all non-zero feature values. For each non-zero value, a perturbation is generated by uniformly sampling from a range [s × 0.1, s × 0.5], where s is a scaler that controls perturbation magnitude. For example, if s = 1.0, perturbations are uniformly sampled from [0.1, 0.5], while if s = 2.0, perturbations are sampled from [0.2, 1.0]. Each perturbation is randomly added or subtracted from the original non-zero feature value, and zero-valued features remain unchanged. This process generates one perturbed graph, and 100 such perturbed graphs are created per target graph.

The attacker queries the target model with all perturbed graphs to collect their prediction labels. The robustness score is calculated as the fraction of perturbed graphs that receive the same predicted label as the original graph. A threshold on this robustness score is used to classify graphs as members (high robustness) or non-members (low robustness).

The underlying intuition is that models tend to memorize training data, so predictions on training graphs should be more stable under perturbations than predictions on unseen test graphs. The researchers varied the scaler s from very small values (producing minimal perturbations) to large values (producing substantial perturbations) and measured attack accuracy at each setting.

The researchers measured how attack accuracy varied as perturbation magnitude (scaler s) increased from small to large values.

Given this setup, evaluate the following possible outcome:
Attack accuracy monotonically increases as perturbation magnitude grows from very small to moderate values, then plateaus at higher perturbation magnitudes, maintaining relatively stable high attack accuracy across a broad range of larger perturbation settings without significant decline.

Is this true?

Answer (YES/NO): NO